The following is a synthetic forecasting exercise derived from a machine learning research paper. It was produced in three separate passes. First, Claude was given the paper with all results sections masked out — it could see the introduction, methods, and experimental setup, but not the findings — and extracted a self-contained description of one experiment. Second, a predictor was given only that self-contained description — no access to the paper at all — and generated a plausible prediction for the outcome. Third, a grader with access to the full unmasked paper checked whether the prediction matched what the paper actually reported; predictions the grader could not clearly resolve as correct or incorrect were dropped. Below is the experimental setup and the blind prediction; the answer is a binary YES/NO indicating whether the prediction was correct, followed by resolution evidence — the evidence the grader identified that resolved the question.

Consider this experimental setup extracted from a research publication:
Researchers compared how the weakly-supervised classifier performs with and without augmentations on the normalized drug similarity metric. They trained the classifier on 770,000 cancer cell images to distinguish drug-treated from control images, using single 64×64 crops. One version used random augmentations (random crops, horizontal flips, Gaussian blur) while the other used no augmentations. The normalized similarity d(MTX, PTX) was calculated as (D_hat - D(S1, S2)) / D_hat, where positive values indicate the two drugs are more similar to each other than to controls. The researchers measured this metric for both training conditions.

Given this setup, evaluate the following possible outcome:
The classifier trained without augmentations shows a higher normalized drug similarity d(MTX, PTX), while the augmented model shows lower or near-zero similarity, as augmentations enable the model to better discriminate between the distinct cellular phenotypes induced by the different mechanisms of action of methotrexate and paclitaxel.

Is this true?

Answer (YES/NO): NO